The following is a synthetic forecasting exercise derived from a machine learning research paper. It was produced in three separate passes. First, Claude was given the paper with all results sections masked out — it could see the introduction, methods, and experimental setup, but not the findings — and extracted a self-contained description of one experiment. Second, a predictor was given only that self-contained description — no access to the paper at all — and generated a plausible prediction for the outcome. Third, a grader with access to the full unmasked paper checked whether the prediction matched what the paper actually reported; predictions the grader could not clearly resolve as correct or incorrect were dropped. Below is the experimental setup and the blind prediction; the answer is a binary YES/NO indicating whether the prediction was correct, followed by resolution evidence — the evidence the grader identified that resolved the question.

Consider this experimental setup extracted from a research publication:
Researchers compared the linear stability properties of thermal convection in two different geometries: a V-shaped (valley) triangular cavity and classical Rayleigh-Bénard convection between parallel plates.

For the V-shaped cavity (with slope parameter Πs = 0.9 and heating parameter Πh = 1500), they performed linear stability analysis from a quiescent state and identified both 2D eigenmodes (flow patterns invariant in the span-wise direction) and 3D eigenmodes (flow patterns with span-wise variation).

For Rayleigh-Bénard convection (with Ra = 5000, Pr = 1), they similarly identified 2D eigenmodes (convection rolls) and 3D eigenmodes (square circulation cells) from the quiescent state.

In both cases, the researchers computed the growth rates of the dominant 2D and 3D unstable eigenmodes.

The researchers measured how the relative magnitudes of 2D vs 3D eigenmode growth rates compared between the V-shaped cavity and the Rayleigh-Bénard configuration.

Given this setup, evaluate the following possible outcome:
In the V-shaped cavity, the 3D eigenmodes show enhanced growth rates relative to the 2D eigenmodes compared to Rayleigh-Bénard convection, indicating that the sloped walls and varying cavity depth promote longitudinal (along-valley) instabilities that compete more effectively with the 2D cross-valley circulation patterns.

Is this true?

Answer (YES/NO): YES